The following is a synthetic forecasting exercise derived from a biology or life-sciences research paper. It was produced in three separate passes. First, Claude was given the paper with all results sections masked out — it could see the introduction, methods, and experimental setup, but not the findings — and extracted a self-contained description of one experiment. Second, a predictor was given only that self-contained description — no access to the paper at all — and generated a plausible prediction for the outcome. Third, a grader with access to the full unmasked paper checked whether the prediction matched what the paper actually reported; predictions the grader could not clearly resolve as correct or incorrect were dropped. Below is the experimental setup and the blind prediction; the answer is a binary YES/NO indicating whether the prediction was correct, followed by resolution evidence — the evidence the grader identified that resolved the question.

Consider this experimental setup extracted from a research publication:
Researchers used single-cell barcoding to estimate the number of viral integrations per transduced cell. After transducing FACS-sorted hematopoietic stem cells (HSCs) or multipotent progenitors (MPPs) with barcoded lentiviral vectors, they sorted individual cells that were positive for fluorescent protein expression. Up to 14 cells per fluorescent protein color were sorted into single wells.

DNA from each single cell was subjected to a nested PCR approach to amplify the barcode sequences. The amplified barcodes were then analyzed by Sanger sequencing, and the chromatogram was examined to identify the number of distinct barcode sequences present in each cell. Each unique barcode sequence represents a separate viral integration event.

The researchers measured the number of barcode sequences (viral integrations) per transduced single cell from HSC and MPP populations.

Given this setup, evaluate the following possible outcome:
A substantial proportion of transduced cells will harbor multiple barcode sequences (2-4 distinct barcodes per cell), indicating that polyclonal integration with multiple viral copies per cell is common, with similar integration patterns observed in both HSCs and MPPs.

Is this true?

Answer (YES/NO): YES